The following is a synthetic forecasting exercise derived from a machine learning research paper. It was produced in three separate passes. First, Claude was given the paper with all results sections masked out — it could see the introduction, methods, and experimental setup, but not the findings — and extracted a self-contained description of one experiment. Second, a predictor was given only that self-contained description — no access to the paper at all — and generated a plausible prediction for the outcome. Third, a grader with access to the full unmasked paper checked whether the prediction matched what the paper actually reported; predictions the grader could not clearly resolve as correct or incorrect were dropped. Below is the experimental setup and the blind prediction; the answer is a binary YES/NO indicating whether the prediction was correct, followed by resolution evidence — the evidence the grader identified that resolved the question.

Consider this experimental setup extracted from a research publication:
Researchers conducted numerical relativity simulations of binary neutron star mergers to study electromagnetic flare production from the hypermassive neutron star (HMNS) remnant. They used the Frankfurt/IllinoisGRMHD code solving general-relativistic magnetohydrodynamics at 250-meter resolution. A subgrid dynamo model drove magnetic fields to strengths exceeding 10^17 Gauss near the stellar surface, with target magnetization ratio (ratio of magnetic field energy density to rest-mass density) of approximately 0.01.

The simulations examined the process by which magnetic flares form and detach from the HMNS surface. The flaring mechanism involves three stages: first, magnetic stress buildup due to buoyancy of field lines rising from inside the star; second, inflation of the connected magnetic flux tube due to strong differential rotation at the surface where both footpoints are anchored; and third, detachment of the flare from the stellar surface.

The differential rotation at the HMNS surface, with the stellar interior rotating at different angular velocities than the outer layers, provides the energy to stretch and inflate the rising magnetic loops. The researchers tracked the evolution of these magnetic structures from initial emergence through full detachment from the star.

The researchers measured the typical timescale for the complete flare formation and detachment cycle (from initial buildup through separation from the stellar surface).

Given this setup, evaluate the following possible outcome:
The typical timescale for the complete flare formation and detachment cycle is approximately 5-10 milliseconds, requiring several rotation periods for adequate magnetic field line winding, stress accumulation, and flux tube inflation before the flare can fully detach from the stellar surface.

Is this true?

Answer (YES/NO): NO